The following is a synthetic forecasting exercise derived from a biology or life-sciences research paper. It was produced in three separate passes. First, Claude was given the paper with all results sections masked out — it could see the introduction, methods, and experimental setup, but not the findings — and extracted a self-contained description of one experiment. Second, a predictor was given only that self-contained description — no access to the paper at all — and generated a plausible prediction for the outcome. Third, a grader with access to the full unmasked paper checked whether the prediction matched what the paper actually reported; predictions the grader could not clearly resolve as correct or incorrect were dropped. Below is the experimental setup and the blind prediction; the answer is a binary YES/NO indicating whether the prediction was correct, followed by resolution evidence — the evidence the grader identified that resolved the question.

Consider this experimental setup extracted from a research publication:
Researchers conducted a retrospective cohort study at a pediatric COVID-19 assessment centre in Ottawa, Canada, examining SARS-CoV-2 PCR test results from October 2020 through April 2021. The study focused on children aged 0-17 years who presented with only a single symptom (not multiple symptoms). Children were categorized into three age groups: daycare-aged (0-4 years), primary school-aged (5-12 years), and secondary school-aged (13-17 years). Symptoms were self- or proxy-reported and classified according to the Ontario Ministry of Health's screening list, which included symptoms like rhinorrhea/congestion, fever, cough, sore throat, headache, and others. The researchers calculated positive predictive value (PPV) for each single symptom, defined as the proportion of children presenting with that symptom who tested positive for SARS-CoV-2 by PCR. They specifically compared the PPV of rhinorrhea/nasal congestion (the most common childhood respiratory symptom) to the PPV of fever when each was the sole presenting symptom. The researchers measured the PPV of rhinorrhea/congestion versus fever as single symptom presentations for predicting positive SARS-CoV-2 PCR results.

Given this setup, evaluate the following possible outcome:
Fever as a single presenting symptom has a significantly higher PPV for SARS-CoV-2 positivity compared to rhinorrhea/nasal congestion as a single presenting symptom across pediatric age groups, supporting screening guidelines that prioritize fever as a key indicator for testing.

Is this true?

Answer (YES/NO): NO